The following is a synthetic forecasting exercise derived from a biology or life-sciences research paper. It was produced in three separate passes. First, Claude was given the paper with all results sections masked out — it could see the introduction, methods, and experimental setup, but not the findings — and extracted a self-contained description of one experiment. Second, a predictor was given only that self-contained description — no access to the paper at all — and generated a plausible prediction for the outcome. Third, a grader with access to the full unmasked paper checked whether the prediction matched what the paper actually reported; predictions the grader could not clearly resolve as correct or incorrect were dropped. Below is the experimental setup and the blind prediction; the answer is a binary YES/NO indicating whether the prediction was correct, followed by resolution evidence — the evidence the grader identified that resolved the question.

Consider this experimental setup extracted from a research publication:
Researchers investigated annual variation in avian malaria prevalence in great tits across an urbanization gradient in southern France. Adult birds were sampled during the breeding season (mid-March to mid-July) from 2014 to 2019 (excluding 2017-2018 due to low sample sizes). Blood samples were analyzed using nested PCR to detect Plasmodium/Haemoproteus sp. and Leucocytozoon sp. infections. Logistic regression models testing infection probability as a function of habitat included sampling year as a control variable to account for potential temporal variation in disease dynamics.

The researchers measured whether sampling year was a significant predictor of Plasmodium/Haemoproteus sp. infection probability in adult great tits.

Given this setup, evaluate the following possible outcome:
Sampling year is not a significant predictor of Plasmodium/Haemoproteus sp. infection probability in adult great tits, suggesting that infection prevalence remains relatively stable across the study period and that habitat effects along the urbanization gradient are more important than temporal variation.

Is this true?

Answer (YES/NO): YES